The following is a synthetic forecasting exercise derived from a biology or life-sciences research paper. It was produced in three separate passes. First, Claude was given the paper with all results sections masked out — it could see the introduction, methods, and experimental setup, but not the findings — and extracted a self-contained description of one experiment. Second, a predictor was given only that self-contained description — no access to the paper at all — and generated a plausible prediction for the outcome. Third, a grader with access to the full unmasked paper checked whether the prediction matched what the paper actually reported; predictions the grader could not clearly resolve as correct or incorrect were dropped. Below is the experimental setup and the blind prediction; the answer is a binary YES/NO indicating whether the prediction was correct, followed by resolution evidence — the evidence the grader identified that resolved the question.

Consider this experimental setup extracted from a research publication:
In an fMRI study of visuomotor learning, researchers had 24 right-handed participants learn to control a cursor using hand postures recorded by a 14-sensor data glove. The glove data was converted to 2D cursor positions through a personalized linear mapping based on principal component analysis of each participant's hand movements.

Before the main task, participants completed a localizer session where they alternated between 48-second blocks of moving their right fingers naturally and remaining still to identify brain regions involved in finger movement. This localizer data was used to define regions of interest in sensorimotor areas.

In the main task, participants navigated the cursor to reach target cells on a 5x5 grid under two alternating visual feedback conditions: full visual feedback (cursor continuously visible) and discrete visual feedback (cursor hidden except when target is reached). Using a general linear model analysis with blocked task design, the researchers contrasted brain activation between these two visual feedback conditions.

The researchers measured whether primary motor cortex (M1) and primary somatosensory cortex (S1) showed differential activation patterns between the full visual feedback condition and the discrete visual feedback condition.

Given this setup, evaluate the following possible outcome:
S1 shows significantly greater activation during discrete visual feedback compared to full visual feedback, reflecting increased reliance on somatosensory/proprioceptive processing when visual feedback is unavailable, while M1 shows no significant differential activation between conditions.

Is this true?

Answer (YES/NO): NO